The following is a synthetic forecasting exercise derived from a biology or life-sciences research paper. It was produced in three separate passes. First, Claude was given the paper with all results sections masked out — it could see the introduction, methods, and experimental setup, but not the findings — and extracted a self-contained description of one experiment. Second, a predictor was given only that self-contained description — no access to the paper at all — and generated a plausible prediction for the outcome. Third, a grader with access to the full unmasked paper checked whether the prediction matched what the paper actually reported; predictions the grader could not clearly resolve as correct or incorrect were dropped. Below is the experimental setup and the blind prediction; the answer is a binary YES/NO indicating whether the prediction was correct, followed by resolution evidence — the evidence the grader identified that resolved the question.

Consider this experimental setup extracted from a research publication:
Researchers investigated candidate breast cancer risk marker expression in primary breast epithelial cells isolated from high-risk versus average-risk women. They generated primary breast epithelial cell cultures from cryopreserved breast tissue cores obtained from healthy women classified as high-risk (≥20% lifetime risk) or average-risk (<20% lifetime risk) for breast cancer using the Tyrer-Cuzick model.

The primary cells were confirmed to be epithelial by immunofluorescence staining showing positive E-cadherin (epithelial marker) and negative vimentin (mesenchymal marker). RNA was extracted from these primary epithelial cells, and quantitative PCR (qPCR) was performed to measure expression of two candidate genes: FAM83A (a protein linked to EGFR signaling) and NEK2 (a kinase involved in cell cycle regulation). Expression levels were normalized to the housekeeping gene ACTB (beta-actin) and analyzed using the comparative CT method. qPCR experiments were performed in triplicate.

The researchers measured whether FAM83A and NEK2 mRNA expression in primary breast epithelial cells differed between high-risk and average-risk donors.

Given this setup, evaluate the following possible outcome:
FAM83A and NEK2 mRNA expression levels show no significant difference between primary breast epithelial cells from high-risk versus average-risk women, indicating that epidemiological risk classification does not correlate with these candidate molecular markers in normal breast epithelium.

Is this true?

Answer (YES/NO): NO